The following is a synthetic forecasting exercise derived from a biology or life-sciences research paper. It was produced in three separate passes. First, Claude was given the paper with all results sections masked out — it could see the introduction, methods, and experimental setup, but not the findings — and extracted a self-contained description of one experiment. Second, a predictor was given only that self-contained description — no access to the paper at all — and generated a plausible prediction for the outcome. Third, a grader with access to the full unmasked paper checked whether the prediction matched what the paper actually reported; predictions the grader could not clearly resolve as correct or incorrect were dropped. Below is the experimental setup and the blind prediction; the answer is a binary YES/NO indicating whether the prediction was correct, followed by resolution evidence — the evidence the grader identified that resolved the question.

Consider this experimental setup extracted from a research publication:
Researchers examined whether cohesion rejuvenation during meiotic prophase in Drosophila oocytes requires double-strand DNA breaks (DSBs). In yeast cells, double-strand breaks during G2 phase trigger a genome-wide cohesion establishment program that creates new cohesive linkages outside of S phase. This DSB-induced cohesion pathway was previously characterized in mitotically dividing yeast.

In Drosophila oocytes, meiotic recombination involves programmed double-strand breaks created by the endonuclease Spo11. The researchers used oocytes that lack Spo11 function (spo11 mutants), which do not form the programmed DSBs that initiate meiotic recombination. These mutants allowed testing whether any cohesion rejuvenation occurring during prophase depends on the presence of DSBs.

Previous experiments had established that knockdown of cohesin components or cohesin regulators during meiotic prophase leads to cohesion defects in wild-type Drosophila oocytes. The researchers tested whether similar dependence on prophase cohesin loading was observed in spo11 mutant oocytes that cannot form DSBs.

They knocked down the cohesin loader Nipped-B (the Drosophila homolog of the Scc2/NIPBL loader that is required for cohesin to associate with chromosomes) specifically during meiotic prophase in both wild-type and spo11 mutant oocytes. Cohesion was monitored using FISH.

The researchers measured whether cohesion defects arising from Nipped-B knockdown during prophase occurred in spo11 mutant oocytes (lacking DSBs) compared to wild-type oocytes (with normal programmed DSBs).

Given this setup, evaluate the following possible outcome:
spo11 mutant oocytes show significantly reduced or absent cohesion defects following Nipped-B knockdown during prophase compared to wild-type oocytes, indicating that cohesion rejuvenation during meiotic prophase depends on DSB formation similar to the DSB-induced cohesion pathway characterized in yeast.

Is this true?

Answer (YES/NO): NO